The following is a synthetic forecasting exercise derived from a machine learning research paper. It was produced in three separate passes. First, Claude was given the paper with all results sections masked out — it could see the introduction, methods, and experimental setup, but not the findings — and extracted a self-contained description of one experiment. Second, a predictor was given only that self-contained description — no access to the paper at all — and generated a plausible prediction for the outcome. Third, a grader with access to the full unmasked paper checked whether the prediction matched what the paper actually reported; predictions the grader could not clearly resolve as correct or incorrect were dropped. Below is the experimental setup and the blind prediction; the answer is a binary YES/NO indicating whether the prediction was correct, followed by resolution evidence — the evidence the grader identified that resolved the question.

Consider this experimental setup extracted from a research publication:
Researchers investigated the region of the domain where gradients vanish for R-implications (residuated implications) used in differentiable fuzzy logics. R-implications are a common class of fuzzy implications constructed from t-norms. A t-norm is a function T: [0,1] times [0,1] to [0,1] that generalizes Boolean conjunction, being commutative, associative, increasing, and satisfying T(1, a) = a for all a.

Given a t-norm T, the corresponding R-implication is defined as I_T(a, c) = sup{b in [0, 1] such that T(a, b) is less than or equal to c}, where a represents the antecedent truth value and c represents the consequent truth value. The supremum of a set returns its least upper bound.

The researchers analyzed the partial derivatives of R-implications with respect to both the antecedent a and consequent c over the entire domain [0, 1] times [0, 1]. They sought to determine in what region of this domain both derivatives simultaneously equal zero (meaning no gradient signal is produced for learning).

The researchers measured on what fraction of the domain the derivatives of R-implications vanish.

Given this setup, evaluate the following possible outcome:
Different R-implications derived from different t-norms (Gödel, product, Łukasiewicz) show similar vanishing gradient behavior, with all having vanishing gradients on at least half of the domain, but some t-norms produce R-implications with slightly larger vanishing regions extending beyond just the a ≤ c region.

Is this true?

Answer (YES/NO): NO